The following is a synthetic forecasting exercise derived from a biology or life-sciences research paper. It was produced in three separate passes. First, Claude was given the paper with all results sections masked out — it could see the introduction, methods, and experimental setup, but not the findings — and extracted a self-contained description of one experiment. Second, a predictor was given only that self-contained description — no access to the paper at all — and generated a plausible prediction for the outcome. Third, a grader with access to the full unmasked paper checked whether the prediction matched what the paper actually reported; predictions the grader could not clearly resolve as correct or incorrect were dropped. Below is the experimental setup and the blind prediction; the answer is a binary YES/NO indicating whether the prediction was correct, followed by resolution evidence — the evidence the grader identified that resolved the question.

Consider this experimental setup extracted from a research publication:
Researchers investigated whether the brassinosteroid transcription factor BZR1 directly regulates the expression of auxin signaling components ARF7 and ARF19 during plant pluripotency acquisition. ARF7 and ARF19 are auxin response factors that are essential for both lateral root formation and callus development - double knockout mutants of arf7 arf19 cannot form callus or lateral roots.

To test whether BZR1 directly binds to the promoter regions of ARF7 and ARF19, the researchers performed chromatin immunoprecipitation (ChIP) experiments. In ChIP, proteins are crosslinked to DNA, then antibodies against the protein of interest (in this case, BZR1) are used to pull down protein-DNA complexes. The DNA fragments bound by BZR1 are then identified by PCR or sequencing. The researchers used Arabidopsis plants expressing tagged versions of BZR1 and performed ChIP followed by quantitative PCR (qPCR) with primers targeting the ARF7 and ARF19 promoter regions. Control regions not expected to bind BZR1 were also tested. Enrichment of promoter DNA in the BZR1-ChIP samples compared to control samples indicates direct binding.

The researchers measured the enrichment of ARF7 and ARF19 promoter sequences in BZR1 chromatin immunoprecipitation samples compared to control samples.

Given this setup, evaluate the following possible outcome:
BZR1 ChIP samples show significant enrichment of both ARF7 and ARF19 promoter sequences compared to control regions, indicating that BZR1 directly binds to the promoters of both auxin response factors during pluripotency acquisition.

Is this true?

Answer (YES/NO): YES